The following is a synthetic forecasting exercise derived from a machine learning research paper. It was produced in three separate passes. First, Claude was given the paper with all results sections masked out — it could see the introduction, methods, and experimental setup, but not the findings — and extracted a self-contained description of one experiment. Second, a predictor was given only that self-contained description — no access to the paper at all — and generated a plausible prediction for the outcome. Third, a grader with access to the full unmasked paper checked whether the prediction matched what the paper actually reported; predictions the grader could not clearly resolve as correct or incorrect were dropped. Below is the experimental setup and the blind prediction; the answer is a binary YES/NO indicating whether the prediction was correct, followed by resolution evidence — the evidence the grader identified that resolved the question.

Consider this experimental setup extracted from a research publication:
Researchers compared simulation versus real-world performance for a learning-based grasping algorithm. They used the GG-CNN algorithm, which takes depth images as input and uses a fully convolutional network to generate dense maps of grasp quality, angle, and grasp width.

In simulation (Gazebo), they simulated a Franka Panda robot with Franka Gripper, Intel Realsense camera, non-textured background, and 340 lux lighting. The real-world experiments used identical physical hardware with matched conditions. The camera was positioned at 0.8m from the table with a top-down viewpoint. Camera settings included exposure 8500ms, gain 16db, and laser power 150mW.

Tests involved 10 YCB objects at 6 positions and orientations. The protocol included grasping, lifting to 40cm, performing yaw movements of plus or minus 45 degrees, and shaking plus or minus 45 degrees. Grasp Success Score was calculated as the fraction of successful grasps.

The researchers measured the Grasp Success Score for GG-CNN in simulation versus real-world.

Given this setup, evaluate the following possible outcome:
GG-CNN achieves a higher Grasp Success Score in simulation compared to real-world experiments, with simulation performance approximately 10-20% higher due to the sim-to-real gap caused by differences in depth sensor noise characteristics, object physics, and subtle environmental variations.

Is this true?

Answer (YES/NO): NO